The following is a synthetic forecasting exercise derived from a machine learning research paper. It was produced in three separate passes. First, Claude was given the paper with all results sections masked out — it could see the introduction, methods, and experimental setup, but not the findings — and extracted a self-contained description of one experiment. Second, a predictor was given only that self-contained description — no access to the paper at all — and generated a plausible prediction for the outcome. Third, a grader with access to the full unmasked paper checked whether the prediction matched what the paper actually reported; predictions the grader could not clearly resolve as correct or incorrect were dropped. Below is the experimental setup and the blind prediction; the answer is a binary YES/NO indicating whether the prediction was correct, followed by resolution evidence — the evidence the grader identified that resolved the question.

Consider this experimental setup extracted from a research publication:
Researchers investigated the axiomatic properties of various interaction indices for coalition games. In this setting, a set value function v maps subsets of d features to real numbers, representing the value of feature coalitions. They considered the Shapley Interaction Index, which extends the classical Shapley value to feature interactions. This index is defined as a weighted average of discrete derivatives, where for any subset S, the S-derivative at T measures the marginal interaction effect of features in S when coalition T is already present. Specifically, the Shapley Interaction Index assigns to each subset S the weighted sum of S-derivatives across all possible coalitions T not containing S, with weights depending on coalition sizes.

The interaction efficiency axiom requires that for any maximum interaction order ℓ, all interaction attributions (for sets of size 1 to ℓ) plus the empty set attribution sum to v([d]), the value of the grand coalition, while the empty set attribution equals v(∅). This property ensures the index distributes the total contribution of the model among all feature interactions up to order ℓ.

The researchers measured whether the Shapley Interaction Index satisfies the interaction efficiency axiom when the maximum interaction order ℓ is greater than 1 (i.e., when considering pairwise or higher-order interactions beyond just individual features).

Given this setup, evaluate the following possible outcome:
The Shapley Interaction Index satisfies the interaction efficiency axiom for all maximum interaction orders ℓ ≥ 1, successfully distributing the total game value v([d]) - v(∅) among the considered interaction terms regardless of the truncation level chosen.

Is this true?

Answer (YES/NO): NO